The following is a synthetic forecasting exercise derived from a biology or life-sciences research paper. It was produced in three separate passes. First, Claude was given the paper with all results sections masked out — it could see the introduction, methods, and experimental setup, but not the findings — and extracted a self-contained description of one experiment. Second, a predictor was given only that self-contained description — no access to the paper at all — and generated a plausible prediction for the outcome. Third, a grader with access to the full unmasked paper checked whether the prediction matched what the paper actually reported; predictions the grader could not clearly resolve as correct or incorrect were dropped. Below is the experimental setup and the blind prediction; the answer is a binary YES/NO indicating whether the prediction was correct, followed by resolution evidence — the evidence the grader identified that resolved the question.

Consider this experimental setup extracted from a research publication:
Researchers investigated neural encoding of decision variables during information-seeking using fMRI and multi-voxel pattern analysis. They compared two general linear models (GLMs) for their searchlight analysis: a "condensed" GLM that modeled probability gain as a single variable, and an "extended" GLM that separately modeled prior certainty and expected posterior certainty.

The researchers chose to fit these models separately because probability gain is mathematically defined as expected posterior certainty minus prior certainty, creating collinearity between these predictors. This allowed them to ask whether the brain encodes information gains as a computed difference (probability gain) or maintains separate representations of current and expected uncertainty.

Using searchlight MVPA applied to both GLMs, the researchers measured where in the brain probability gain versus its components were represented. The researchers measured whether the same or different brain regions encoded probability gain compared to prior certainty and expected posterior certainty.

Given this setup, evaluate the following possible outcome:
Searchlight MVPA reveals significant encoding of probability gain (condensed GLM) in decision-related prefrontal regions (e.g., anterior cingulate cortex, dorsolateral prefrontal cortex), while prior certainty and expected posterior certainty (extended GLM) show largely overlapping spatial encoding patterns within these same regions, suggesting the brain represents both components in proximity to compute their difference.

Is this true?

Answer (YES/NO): NO